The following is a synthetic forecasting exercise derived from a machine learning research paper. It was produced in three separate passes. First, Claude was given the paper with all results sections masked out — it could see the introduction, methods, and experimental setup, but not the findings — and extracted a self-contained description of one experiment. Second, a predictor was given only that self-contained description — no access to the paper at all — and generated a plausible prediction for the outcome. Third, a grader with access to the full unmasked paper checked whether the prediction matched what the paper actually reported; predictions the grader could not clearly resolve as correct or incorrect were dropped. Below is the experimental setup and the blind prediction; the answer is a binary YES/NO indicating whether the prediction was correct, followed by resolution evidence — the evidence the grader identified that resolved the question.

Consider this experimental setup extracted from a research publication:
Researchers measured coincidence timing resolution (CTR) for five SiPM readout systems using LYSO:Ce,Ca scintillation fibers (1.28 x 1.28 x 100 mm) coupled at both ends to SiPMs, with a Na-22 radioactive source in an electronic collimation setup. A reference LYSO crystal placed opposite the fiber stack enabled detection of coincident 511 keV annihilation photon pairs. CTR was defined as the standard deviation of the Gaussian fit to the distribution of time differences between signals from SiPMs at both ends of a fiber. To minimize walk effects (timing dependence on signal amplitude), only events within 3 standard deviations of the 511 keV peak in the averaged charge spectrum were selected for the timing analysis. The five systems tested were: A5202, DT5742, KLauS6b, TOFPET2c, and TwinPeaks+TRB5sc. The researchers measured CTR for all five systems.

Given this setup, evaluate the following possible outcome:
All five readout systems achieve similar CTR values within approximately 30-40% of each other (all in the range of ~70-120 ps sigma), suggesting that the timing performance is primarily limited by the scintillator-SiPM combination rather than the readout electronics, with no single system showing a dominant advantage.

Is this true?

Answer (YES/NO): NO